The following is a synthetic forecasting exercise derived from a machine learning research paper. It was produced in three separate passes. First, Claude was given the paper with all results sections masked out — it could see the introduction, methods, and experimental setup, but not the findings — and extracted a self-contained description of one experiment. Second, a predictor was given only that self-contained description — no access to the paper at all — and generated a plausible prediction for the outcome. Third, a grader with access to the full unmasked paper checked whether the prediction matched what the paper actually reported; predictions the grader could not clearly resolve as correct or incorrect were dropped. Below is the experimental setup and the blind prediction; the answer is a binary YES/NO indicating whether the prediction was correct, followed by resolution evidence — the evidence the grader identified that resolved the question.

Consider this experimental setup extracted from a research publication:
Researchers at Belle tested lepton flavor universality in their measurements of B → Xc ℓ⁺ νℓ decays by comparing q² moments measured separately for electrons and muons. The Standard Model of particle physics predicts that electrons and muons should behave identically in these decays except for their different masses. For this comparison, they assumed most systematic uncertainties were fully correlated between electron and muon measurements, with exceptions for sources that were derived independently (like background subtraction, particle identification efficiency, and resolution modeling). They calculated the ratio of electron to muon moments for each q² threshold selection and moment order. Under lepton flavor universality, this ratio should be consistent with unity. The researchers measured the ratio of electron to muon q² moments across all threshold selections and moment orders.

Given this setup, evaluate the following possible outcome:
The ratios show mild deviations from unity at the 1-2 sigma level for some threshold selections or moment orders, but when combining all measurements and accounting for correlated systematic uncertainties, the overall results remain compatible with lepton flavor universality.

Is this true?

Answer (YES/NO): NO